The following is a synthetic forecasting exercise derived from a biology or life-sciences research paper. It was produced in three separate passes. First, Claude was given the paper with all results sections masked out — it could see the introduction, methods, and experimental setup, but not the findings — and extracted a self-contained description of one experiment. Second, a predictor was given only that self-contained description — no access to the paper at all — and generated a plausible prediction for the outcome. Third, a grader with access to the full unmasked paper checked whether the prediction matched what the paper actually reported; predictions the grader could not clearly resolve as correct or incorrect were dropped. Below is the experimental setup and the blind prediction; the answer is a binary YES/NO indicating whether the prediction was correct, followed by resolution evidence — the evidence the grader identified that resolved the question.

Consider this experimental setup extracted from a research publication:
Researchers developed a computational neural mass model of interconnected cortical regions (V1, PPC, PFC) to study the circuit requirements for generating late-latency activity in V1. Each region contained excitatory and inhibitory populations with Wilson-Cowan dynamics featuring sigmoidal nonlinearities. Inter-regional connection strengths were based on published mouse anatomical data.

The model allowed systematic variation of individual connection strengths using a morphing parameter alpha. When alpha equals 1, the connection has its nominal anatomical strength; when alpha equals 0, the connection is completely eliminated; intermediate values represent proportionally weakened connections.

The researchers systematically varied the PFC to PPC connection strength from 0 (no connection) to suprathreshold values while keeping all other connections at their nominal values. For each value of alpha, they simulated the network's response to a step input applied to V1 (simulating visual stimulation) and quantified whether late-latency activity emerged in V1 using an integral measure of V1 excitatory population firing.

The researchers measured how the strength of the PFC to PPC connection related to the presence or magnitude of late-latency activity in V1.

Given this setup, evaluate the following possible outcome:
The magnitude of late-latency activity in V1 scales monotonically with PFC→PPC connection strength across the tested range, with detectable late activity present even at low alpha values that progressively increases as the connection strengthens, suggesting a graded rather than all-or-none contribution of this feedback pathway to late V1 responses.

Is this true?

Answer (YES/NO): NO